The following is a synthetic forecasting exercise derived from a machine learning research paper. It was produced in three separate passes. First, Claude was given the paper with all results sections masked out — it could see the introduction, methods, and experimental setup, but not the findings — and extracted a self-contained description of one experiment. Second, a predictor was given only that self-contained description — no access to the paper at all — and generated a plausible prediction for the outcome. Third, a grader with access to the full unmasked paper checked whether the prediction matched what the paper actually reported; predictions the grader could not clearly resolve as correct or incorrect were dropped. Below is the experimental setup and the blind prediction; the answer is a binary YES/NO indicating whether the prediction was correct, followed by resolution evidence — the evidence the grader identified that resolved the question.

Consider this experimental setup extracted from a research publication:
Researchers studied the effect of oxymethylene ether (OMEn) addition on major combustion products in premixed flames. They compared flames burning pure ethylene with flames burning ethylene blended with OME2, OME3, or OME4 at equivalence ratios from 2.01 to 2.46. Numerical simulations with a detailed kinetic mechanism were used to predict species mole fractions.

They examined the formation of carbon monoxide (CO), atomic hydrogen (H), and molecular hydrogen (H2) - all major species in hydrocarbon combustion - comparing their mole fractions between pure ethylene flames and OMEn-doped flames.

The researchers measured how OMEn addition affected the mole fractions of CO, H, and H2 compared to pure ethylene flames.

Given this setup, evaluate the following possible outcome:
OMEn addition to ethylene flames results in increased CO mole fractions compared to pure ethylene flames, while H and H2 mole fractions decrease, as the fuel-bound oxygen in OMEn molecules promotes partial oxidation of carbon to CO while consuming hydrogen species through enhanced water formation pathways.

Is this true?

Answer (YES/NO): NO